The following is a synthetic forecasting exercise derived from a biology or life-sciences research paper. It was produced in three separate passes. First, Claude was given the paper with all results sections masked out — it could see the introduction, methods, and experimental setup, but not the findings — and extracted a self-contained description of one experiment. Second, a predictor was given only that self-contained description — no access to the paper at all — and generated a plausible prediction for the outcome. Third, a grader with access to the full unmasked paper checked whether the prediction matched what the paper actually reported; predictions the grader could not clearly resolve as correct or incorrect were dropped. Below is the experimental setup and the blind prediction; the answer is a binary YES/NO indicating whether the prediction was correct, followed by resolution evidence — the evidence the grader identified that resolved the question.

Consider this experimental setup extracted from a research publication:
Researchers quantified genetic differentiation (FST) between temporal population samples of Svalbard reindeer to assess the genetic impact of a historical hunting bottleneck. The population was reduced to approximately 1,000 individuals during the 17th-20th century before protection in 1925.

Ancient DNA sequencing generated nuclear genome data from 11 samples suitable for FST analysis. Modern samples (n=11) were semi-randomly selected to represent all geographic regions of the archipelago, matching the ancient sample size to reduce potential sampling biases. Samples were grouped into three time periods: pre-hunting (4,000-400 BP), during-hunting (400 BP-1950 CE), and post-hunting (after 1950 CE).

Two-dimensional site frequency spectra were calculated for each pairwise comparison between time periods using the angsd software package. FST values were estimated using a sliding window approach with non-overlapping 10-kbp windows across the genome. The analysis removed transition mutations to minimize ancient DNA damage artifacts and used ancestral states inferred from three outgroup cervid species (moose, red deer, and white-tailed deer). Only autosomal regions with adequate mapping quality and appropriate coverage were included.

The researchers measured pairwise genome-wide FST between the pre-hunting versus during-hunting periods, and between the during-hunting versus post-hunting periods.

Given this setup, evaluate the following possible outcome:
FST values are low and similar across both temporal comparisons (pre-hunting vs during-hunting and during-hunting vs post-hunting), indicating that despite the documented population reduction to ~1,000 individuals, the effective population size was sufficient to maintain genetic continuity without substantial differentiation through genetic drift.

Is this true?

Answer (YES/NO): NO